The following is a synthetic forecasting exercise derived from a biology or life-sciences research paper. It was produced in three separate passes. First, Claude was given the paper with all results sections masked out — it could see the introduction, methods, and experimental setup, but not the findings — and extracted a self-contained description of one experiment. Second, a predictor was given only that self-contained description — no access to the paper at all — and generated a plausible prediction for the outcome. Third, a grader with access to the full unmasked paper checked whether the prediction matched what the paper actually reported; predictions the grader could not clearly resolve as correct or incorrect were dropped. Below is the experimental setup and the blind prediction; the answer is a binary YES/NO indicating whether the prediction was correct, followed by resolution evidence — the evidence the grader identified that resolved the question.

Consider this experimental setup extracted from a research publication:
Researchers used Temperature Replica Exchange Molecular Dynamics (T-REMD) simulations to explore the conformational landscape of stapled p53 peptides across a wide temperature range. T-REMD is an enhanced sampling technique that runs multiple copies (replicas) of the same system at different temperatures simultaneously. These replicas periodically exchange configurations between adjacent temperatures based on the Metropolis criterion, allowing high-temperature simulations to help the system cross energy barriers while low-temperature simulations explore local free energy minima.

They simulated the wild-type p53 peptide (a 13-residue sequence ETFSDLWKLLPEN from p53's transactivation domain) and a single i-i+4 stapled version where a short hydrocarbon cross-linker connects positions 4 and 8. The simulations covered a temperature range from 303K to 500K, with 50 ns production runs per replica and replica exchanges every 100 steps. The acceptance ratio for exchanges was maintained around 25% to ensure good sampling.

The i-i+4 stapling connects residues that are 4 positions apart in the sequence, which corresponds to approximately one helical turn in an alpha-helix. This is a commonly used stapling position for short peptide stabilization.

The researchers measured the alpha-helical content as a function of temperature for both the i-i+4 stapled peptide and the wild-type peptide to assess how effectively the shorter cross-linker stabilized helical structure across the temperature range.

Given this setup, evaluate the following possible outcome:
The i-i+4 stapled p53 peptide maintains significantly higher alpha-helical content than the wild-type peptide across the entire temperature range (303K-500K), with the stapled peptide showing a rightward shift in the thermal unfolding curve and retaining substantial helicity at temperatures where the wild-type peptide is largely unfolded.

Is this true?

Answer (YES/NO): NO